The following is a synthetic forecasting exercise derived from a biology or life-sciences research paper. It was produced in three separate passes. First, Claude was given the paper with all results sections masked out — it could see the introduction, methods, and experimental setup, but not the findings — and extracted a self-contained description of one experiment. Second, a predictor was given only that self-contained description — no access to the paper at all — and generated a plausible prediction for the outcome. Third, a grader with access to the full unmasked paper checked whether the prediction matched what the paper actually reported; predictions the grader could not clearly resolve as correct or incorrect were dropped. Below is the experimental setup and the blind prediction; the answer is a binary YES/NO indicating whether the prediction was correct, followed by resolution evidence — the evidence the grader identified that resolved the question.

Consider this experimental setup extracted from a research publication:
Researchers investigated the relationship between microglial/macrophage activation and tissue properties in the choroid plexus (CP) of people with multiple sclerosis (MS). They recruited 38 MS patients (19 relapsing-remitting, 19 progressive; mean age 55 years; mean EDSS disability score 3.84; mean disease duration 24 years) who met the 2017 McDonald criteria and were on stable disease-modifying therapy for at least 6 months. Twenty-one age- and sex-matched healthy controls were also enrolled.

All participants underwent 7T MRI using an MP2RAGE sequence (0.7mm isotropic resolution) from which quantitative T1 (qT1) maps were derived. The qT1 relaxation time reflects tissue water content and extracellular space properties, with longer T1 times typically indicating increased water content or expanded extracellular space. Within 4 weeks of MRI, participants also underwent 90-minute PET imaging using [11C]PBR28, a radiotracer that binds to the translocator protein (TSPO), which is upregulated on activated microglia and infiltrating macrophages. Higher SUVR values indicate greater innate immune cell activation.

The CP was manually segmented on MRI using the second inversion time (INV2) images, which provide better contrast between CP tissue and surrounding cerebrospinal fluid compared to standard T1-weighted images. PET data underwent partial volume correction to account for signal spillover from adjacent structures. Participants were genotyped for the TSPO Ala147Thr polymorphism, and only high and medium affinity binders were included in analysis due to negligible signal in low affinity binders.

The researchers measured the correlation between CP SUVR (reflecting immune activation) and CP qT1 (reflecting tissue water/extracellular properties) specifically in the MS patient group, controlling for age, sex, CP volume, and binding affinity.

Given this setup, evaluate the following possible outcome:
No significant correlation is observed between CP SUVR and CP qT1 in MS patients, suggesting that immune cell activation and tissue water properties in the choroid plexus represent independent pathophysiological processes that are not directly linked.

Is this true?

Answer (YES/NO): NO